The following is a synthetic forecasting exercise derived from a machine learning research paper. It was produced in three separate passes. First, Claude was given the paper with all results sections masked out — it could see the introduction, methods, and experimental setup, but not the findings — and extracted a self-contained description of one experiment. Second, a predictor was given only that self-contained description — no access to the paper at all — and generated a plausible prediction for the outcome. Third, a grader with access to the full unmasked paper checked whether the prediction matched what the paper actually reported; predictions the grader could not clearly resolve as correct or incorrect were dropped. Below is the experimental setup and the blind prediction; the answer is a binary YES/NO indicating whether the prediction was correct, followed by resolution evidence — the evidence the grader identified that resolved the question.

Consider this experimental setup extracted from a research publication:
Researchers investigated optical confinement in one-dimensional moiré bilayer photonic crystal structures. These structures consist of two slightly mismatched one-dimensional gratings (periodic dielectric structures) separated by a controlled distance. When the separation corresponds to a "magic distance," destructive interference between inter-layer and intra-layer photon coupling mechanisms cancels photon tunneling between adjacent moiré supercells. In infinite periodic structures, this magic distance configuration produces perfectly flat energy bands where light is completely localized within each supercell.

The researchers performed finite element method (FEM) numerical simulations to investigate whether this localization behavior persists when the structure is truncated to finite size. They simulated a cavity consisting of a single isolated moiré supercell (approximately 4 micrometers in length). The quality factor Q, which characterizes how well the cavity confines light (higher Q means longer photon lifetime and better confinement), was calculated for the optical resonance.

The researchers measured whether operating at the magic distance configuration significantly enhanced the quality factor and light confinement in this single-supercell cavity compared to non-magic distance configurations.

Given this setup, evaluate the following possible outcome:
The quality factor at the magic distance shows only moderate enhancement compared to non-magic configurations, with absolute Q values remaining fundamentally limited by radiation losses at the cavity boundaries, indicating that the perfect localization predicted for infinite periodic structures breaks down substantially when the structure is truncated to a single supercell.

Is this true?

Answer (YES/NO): NO